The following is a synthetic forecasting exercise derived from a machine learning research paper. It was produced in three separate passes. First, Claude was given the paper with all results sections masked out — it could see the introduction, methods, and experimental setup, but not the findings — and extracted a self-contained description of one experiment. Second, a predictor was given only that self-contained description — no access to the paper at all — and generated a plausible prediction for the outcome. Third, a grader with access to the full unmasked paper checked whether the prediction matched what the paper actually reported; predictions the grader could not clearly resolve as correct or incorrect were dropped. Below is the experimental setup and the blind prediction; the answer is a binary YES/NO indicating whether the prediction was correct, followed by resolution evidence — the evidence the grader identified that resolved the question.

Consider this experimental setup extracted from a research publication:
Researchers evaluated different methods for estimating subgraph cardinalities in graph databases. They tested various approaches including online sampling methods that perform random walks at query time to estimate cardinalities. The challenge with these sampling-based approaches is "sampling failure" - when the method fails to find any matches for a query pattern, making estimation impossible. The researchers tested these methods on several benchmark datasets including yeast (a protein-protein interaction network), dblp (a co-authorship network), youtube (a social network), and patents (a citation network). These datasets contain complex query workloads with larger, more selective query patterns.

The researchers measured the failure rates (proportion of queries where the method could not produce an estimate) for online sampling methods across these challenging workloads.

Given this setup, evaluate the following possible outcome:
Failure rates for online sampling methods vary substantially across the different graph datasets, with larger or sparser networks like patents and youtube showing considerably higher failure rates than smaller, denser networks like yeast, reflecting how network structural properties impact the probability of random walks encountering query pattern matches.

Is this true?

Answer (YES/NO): NO